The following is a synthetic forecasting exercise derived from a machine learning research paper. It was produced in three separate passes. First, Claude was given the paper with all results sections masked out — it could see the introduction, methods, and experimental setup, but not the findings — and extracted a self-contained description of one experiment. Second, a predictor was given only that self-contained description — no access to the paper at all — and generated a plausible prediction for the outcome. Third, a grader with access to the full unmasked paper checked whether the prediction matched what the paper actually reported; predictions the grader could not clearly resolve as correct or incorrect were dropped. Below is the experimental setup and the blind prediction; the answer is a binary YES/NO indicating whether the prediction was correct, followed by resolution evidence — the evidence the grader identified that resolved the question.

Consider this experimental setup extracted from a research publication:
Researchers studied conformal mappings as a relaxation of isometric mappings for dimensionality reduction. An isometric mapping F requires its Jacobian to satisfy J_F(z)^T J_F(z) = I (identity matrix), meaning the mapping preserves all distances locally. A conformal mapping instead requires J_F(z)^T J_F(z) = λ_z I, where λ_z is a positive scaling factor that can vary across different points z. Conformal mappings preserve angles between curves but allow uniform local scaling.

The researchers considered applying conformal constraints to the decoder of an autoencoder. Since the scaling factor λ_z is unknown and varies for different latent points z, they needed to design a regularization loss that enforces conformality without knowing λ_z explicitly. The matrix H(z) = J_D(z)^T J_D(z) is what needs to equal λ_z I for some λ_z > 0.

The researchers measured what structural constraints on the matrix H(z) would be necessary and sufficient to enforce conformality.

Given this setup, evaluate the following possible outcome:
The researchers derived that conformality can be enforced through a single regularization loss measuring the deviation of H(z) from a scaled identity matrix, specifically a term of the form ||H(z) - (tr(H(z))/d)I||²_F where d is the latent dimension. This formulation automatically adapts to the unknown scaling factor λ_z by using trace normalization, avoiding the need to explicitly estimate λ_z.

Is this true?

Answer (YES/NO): NO